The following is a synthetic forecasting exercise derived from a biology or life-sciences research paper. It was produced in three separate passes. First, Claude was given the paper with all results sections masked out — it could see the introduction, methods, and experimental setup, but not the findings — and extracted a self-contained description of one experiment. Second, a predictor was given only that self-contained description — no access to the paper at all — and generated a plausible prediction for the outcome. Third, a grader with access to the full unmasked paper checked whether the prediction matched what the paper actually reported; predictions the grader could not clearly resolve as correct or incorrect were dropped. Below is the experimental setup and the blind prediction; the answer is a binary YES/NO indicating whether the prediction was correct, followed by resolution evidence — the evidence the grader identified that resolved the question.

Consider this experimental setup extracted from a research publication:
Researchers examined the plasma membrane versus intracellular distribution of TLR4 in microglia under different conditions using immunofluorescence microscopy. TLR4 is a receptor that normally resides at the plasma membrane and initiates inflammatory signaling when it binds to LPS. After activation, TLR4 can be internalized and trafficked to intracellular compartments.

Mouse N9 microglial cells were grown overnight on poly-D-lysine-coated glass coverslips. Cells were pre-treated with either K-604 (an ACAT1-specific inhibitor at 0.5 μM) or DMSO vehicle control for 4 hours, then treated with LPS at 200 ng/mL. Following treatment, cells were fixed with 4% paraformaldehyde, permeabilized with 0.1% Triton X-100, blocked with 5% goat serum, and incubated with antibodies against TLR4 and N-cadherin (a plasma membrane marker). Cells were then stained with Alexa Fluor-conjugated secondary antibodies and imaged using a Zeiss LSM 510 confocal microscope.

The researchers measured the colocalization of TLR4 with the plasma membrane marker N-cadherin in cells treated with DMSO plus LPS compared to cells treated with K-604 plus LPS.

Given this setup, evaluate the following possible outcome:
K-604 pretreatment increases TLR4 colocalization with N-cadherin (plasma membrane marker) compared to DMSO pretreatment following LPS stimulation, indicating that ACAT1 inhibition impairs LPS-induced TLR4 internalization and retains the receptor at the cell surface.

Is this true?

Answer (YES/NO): NO